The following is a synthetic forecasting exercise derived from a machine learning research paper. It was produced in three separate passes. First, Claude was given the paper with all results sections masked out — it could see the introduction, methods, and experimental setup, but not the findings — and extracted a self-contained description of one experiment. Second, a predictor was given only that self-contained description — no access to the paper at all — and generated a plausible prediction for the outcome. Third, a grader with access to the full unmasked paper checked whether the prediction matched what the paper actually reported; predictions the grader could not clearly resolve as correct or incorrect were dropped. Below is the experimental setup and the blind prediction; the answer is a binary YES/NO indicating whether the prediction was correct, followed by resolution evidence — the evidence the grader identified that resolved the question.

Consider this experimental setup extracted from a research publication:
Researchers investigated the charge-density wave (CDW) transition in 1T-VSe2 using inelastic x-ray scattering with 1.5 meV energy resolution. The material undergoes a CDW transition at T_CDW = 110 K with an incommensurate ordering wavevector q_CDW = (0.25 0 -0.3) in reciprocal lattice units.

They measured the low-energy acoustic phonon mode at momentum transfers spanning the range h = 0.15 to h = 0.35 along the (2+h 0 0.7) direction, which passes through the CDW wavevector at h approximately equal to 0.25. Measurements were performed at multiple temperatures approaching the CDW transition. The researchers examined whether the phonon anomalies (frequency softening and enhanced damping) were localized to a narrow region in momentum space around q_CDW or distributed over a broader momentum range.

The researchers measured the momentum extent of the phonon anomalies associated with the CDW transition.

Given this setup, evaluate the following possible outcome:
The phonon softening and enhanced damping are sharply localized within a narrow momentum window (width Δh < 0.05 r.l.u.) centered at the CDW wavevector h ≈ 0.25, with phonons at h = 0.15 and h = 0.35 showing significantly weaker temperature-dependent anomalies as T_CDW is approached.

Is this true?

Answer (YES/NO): NO